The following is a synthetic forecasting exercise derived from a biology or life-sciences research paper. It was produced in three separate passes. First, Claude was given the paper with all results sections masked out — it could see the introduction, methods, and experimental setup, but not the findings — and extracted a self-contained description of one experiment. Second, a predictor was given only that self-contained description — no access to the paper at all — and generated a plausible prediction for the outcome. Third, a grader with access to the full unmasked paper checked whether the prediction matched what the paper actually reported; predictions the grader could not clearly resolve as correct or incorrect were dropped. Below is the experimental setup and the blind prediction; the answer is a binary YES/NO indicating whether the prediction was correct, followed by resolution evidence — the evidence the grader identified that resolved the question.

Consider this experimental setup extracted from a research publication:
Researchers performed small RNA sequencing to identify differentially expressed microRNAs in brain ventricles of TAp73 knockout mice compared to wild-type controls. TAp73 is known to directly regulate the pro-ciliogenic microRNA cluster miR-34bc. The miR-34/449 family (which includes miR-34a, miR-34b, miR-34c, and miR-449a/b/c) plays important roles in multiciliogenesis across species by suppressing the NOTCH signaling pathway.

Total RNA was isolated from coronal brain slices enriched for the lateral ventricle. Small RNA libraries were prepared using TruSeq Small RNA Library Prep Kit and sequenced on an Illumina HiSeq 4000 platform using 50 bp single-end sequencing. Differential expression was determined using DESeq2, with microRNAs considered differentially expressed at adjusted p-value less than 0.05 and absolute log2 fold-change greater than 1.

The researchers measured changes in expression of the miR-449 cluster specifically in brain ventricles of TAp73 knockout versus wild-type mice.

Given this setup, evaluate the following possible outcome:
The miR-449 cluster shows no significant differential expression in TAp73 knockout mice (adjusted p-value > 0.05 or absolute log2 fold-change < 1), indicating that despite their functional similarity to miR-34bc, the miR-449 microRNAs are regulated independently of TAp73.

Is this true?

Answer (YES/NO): NO